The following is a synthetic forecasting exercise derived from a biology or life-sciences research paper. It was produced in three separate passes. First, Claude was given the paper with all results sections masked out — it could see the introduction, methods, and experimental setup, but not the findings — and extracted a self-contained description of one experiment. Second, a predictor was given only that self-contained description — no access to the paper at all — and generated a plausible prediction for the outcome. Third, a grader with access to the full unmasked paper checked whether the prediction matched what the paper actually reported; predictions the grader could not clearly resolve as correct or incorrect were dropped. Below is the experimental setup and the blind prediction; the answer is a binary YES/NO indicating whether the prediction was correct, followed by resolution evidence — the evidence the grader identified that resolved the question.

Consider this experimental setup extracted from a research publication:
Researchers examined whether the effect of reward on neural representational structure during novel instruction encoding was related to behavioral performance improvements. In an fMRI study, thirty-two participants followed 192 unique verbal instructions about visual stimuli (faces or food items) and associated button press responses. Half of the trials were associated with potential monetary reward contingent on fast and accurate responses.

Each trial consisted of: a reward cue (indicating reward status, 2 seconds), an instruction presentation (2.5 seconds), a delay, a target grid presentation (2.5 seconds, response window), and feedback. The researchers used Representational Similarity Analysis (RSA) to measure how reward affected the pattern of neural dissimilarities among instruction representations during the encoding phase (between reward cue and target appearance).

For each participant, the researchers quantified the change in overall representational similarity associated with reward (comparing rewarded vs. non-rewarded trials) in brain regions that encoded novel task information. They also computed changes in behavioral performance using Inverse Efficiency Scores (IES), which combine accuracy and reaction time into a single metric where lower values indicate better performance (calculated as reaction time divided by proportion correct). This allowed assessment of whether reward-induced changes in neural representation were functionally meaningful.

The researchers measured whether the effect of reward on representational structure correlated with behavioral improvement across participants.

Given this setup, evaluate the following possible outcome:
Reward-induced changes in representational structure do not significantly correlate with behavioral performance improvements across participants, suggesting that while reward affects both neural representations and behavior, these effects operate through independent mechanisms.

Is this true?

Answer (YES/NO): NO